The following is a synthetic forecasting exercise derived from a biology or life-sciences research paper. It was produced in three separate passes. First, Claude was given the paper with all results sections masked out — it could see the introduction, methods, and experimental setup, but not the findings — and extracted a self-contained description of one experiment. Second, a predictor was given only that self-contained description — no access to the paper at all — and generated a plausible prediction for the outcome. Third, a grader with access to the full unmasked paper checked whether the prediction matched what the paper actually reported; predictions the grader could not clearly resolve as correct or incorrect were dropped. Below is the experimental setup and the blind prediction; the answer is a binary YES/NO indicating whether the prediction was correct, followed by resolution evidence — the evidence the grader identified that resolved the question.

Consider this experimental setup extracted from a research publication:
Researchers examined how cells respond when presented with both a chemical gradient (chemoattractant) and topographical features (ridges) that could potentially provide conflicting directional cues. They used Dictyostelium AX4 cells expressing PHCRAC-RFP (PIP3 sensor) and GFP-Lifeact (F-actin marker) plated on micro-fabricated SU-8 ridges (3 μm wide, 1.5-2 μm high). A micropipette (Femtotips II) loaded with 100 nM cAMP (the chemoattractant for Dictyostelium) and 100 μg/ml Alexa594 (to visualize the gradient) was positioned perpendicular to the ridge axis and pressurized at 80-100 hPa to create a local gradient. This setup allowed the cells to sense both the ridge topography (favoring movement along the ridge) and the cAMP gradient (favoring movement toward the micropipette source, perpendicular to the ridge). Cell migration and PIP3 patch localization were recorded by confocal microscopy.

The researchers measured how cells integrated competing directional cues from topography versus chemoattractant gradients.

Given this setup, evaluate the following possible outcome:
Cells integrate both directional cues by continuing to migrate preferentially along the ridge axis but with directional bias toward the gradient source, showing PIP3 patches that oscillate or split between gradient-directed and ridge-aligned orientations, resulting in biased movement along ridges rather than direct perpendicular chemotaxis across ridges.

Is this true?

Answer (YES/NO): NO